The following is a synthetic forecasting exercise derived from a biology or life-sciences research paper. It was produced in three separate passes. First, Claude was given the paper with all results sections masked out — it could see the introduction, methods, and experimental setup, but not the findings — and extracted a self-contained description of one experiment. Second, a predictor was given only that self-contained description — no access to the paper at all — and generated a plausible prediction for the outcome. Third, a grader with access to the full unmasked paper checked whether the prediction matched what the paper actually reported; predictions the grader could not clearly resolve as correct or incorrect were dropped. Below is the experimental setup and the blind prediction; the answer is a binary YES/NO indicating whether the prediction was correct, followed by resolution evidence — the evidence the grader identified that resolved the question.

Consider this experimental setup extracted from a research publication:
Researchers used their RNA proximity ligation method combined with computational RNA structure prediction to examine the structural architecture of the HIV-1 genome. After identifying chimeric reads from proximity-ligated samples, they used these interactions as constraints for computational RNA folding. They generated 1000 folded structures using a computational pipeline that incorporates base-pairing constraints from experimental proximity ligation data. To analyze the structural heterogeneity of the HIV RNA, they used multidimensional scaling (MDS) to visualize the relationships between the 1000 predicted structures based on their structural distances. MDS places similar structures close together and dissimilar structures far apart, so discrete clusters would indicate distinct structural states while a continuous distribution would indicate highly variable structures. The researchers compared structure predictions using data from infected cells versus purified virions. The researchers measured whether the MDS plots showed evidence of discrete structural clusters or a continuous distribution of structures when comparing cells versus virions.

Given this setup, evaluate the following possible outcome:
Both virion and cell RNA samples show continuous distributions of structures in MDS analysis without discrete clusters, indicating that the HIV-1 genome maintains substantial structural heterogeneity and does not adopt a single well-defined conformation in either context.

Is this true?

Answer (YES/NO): NO